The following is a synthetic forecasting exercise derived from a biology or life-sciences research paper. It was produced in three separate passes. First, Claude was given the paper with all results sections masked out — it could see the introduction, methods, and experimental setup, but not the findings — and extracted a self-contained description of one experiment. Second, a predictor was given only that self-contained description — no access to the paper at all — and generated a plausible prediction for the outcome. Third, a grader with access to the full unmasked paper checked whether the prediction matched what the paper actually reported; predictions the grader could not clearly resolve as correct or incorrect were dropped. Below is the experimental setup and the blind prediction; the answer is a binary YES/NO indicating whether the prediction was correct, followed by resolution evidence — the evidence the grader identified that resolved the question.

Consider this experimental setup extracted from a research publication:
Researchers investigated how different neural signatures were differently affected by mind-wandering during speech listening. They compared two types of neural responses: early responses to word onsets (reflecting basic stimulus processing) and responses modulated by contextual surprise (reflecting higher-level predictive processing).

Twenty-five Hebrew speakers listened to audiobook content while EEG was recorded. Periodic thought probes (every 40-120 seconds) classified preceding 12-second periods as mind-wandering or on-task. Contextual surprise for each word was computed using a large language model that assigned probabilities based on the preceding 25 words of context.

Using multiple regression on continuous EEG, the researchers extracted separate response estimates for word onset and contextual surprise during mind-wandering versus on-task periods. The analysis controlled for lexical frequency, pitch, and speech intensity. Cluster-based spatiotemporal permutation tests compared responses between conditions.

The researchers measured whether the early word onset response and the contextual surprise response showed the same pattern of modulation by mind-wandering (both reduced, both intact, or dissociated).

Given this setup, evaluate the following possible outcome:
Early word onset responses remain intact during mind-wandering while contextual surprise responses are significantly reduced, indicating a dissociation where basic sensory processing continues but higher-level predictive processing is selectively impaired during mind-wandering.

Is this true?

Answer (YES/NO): NO